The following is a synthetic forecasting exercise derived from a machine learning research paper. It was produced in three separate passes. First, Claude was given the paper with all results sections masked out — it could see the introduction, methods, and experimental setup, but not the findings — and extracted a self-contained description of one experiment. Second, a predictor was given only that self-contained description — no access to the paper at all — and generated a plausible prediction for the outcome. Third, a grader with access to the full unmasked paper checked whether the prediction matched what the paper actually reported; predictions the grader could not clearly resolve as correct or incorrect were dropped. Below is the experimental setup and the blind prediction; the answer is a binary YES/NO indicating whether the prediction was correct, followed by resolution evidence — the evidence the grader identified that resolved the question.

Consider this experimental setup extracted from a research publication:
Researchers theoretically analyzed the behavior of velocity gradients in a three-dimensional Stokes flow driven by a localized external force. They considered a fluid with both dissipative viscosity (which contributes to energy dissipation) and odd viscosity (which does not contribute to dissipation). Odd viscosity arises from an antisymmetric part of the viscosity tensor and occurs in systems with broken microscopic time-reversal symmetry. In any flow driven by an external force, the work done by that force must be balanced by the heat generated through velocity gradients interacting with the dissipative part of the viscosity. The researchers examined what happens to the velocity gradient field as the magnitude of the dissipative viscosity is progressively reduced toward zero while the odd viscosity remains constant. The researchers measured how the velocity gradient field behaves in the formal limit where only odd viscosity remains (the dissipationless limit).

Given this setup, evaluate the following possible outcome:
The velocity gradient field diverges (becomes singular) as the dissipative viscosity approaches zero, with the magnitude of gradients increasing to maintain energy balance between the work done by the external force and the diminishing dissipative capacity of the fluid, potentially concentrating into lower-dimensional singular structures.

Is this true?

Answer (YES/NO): YES